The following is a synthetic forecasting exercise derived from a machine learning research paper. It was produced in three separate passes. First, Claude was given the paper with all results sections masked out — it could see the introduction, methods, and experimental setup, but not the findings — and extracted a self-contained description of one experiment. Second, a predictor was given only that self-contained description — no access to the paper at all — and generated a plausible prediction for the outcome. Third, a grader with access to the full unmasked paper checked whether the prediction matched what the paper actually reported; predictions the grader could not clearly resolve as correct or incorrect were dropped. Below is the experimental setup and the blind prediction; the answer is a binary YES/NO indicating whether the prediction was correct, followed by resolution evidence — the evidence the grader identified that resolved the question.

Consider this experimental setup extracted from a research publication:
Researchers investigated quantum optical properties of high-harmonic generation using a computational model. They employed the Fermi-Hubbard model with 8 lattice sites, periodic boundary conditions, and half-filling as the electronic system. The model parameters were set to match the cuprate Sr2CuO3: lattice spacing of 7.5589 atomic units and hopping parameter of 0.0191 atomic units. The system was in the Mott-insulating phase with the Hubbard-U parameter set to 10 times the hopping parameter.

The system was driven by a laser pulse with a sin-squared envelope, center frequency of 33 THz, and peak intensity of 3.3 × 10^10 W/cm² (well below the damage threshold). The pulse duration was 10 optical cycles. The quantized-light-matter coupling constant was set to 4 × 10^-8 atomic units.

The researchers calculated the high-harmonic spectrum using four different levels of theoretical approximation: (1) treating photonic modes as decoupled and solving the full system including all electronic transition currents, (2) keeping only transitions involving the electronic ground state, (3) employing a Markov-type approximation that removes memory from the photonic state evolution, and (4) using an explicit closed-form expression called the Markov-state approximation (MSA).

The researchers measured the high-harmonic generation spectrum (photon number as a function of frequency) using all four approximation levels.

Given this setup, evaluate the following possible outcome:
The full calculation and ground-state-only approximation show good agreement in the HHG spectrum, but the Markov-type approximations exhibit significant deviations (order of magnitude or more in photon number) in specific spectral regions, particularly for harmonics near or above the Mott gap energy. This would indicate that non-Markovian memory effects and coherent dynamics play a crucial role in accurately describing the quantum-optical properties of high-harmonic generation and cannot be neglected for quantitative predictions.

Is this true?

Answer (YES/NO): NO